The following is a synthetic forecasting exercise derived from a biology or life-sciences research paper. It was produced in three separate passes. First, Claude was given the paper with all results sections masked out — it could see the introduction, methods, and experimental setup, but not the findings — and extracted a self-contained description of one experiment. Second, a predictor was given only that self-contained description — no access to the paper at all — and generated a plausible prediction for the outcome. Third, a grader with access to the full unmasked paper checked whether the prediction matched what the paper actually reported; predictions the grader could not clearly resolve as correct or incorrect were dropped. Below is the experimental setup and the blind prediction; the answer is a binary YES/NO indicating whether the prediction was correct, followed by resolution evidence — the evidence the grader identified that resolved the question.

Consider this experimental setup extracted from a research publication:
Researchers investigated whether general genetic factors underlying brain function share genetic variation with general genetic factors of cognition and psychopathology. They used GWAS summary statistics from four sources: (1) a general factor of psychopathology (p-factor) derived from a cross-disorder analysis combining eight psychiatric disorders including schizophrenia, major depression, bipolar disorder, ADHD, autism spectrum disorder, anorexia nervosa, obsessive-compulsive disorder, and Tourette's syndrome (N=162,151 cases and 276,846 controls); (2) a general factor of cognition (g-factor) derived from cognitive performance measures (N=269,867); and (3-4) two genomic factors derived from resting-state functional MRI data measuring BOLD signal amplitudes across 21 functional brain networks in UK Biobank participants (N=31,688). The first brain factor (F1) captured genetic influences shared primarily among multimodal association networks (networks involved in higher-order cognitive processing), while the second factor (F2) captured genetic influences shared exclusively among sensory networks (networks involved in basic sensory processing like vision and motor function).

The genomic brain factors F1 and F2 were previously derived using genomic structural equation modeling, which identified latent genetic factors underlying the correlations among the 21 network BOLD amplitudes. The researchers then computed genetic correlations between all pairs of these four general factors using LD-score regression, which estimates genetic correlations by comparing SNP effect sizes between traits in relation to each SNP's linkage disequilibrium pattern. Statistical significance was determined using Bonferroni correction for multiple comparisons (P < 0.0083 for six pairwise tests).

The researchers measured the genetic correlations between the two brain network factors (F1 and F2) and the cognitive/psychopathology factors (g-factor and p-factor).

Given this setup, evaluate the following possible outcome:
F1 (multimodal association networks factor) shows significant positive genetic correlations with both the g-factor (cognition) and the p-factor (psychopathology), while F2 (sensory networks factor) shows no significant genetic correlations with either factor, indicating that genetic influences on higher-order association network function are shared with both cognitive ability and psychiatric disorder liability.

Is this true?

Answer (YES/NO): NO